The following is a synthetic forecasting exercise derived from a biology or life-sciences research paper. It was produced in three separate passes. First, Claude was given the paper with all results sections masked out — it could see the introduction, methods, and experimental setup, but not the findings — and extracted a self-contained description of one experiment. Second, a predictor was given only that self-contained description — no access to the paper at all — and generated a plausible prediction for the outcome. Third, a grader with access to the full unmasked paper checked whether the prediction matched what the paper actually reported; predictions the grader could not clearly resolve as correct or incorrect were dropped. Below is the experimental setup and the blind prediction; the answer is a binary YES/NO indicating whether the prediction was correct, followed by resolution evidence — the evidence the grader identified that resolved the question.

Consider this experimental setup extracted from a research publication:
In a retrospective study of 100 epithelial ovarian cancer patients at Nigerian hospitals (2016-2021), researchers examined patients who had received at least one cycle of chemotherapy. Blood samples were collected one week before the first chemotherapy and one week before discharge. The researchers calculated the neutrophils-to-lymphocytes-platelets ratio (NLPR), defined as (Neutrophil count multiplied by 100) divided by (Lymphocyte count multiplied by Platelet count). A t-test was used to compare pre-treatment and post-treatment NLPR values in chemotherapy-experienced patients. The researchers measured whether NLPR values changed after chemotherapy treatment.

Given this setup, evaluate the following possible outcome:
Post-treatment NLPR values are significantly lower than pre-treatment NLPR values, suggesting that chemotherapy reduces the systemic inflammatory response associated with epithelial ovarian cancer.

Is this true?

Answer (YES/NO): NO